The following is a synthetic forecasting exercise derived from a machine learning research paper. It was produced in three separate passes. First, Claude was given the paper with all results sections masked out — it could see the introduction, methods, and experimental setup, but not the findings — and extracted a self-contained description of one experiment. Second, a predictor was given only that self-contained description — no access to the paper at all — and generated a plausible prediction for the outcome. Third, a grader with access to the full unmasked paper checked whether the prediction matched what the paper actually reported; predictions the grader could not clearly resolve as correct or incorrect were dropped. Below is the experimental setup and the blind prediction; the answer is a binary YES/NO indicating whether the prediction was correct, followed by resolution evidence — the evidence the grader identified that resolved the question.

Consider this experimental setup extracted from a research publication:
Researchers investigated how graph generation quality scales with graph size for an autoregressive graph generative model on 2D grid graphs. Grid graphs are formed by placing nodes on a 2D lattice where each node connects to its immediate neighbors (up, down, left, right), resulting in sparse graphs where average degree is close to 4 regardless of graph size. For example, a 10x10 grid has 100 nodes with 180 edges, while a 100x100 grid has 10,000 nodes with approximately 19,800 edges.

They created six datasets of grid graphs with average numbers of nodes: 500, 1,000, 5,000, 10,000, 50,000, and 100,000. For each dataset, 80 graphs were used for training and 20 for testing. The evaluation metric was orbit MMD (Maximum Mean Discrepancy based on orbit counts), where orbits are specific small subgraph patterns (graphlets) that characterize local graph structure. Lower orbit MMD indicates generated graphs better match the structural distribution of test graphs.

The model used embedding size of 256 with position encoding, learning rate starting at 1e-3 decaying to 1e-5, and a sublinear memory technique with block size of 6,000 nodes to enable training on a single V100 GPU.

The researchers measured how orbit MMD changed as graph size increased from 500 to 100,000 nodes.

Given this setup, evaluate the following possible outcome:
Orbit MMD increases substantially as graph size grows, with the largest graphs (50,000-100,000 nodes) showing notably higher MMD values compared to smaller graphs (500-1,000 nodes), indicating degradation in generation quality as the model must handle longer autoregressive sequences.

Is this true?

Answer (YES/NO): NO